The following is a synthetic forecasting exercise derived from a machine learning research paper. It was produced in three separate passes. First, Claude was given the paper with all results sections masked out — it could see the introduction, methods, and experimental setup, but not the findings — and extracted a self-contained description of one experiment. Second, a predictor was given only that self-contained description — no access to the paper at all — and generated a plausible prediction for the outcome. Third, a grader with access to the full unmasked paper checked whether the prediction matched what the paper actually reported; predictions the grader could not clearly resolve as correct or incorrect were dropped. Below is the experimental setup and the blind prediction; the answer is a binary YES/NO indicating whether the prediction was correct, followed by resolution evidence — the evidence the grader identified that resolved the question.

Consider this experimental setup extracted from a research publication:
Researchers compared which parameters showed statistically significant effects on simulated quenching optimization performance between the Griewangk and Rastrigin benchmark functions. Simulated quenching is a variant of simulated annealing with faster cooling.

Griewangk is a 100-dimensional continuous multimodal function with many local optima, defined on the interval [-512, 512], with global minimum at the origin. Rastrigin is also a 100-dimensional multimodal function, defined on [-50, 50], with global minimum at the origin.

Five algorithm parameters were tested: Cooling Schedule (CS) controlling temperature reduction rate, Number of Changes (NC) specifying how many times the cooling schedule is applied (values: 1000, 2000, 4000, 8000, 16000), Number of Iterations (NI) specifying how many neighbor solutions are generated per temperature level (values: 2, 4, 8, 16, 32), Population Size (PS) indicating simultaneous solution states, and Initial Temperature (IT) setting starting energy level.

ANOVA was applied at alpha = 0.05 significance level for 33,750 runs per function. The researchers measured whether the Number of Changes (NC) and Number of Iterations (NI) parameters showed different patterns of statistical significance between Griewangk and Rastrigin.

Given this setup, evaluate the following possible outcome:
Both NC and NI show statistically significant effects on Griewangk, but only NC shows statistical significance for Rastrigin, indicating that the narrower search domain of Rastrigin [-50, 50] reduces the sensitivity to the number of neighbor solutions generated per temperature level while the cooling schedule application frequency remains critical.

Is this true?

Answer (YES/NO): NO